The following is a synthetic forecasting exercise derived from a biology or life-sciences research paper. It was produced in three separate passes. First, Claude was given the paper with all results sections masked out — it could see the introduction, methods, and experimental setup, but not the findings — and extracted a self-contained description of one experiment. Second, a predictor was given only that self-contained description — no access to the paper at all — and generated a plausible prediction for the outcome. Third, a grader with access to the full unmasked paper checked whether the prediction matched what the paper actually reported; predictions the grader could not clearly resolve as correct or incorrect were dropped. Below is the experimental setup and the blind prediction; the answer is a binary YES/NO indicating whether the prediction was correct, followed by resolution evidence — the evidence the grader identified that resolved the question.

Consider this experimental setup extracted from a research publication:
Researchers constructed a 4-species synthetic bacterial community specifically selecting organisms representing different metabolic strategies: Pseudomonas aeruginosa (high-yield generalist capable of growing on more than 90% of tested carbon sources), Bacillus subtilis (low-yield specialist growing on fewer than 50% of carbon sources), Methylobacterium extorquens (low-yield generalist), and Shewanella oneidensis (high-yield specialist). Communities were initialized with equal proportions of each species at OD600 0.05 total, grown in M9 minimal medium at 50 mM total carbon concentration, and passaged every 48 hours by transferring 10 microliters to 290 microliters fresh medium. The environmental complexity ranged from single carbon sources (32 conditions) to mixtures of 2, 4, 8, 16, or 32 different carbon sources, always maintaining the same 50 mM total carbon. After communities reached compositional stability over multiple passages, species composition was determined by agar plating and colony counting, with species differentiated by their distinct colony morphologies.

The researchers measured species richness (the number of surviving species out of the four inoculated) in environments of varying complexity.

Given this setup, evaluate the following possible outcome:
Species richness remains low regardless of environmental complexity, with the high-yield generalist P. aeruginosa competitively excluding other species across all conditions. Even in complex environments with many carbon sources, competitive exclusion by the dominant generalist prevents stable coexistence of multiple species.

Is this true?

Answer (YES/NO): YES